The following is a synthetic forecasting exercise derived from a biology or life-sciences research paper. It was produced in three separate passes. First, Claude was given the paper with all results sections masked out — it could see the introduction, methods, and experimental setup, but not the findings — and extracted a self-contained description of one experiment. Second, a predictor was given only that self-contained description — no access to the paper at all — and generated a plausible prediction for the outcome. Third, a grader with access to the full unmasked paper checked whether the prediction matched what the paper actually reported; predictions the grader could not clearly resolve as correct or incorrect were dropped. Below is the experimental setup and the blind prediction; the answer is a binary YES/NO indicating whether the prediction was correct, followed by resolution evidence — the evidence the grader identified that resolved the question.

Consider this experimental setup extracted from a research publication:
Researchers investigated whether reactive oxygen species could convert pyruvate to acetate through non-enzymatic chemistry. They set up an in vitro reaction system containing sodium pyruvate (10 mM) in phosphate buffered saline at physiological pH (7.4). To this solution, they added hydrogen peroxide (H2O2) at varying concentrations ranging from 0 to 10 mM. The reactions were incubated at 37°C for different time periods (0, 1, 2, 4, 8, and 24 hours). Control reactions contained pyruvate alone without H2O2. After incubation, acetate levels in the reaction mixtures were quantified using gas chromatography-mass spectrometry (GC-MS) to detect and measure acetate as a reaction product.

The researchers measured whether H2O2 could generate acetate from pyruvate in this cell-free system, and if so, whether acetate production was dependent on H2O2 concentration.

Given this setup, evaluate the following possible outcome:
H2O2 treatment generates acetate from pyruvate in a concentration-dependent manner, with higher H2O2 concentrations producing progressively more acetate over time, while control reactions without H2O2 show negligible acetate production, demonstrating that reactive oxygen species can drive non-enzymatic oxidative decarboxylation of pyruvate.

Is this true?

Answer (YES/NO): YES